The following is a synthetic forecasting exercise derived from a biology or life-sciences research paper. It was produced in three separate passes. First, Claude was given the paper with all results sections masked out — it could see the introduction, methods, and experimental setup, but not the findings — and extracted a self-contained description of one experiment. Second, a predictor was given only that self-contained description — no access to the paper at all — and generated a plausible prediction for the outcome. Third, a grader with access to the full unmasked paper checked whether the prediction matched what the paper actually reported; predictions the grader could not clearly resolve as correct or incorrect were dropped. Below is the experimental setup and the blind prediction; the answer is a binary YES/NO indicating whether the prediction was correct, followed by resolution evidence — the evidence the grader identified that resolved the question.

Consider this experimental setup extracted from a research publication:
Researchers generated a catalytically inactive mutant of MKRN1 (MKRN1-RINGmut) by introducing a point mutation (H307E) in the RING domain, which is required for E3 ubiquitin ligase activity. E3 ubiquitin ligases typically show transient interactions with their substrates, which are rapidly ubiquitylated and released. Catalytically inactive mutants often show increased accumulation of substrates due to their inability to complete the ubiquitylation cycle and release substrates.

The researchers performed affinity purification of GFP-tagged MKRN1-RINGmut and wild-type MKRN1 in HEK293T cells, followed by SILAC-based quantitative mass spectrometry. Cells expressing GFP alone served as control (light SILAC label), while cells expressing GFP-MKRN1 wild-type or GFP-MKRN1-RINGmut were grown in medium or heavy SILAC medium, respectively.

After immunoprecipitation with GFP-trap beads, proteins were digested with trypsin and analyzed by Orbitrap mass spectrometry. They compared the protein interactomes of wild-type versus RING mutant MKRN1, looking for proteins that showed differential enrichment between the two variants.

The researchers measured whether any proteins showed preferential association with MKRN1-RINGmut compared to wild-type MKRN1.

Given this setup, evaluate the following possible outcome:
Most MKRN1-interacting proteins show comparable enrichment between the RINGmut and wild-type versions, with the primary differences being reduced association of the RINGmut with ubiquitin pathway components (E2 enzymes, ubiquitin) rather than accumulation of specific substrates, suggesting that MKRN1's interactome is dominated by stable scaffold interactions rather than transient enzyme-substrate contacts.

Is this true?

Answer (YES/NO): NO